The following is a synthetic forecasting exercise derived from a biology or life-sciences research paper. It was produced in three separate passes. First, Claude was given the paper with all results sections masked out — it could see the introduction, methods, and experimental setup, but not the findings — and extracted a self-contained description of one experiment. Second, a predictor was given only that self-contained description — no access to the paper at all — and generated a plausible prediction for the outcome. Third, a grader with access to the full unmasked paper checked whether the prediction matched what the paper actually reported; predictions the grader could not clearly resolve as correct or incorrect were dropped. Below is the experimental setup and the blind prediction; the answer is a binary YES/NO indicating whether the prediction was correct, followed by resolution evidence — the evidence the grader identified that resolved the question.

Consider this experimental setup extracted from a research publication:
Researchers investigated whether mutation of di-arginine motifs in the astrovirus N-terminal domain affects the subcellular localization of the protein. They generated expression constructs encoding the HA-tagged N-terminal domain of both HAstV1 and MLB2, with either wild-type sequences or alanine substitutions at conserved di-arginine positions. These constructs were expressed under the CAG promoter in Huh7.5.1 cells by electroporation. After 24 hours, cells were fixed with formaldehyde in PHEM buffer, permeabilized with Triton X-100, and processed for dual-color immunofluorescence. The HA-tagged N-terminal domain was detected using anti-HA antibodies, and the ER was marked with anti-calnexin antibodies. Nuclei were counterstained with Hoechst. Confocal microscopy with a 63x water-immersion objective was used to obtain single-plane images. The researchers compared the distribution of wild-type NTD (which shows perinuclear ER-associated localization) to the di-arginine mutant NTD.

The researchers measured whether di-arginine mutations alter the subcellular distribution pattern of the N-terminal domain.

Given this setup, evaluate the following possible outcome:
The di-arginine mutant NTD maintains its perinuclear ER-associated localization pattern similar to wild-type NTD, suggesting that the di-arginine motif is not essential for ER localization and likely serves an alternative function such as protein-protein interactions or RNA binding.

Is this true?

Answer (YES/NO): NO